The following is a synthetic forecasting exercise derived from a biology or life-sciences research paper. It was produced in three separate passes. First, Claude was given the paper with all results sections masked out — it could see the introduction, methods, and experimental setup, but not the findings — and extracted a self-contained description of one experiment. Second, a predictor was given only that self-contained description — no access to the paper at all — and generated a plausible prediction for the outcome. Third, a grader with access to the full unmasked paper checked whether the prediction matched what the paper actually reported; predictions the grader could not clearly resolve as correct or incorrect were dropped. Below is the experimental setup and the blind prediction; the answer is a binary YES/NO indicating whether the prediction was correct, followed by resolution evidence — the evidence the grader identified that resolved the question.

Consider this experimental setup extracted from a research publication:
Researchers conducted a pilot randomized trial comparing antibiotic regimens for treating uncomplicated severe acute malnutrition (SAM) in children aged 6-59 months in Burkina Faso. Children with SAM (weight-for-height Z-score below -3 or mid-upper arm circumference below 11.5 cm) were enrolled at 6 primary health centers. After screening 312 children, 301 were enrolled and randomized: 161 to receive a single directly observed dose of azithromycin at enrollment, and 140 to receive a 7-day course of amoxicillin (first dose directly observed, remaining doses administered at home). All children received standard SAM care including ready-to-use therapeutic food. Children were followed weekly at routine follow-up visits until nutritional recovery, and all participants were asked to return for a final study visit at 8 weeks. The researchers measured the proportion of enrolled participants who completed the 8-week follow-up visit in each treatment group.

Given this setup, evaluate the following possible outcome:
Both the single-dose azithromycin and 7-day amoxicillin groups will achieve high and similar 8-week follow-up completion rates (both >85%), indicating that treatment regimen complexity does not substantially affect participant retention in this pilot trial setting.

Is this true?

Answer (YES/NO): YES